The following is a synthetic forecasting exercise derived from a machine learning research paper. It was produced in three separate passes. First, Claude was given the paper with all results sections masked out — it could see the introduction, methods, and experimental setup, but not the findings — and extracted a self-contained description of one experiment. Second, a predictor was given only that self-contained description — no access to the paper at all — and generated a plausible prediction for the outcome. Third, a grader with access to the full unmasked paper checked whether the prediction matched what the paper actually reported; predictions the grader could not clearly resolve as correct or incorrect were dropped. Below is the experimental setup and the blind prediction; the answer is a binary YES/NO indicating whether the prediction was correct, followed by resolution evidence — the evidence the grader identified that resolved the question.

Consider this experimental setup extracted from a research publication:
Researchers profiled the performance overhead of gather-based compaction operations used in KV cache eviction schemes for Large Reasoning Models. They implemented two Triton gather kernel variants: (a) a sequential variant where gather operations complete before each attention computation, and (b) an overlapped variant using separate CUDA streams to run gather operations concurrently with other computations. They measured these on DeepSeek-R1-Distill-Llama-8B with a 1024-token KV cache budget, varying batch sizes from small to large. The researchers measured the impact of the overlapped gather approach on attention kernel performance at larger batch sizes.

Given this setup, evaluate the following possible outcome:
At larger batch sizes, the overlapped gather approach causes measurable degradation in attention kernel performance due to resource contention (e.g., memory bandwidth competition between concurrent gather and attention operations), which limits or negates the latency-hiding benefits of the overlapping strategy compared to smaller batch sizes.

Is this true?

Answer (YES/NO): YES